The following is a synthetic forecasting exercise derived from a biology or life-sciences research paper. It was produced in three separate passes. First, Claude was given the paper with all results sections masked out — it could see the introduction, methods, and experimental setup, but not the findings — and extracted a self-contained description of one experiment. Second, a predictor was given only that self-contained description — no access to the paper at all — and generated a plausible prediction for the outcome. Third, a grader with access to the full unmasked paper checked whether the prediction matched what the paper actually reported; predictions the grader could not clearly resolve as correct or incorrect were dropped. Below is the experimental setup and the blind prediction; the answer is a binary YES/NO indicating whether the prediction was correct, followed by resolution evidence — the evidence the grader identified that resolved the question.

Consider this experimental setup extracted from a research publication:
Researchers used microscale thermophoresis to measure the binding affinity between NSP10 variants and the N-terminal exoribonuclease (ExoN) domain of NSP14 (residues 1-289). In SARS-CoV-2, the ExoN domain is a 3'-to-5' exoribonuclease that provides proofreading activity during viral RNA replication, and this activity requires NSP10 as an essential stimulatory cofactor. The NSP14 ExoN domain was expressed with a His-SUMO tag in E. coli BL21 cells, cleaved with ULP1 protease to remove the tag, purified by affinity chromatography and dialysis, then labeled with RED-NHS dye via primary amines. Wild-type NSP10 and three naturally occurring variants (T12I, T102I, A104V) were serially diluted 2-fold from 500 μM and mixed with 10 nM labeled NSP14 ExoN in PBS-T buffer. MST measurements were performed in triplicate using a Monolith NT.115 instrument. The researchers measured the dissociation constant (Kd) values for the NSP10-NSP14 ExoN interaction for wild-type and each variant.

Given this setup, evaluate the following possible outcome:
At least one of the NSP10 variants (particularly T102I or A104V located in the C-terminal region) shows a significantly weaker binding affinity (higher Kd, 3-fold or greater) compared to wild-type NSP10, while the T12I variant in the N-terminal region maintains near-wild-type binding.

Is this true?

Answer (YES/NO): NO